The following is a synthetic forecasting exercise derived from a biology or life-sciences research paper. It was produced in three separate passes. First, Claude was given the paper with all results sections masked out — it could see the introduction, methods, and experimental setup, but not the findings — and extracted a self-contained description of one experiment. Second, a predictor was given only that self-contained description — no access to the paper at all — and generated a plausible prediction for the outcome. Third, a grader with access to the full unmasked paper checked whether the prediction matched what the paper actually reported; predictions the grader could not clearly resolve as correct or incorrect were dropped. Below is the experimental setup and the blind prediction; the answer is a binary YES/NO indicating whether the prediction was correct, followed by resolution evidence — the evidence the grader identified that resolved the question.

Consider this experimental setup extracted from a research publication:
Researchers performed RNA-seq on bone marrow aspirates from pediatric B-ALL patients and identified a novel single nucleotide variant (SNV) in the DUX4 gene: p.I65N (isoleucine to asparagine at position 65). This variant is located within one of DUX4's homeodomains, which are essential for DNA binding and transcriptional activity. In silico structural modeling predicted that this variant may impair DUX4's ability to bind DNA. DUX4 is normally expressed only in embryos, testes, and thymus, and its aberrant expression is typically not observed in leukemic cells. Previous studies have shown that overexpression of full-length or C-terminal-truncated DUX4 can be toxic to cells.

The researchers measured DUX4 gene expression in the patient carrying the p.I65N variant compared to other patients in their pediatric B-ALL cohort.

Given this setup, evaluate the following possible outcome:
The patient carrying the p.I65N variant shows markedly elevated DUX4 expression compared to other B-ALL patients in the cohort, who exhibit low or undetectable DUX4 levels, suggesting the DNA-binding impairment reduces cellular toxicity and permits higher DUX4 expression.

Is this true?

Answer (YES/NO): YES